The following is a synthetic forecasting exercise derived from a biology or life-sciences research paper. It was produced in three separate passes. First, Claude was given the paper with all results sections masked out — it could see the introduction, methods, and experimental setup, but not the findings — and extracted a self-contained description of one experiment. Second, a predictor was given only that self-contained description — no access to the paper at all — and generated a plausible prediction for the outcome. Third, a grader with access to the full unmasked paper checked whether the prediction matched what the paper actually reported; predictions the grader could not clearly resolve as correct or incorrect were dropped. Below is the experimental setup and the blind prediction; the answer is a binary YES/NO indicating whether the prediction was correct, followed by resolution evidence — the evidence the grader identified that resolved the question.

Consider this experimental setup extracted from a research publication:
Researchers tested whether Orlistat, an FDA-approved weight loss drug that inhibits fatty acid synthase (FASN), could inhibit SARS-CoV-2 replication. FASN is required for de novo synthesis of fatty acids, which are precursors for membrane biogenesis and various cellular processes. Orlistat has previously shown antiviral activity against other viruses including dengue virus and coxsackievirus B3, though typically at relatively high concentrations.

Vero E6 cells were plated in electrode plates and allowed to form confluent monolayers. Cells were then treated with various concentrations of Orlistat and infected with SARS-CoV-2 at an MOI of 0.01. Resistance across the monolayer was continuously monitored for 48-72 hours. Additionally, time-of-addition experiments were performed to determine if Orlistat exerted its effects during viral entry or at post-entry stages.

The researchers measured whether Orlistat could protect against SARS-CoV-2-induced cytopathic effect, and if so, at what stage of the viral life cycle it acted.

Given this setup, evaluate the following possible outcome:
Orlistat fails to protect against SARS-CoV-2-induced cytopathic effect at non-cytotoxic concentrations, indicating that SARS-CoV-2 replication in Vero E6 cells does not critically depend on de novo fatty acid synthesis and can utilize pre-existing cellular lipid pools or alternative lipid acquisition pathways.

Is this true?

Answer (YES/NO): NO